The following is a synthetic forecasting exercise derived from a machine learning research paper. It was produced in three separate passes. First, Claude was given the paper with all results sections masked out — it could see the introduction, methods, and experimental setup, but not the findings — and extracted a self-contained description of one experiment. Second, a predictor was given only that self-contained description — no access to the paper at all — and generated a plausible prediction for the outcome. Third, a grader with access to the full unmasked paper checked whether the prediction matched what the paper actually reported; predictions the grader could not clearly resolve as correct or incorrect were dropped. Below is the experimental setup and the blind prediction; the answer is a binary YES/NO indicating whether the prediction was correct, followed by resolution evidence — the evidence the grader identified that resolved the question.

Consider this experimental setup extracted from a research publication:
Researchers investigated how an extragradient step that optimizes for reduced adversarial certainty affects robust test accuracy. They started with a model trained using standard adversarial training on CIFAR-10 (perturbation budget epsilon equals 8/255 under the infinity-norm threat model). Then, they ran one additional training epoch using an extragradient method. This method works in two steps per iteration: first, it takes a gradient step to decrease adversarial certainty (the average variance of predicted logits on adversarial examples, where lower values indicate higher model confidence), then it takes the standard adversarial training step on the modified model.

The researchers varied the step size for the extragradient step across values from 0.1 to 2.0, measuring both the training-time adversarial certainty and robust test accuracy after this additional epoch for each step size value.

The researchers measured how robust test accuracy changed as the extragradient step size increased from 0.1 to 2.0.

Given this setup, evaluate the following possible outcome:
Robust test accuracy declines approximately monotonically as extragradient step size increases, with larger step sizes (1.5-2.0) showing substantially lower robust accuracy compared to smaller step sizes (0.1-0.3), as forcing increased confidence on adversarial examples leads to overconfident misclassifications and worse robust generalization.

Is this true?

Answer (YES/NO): NO